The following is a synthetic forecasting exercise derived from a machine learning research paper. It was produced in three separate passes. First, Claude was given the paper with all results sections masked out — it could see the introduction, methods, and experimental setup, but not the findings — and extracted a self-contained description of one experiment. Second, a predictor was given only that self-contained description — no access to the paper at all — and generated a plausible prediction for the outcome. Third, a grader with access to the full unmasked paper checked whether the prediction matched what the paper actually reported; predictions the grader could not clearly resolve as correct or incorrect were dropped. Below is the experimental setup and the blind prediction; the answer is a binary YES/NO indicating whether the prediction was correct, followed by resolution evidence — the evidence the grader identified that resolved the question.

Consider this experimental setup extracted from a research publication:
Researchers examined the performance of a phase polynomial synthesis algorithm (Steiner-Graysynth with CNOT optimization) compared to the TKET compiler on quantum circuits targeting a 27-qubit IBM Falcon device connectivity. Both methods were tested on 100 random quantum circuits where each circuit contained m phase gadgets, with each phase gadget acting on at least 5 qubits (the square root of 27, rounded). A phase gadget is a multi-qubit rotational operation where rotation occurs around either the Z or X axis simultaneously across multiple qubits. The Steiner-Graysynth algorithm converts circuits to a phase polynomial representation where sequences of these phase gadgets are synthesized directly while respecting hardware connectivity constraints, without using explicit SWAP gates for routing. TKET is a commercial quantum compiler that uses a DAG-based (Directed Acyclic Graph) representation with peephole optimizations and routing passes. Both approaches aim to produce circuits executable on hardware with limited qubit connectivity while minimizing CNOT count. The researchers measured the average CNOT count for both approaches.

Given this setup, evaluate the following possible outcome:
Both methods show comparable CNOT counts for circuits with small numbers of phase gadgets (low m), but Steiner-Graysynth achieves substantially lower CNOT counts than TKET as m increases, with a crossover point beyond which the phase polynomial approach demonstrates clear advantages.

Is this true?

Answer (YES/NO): NO